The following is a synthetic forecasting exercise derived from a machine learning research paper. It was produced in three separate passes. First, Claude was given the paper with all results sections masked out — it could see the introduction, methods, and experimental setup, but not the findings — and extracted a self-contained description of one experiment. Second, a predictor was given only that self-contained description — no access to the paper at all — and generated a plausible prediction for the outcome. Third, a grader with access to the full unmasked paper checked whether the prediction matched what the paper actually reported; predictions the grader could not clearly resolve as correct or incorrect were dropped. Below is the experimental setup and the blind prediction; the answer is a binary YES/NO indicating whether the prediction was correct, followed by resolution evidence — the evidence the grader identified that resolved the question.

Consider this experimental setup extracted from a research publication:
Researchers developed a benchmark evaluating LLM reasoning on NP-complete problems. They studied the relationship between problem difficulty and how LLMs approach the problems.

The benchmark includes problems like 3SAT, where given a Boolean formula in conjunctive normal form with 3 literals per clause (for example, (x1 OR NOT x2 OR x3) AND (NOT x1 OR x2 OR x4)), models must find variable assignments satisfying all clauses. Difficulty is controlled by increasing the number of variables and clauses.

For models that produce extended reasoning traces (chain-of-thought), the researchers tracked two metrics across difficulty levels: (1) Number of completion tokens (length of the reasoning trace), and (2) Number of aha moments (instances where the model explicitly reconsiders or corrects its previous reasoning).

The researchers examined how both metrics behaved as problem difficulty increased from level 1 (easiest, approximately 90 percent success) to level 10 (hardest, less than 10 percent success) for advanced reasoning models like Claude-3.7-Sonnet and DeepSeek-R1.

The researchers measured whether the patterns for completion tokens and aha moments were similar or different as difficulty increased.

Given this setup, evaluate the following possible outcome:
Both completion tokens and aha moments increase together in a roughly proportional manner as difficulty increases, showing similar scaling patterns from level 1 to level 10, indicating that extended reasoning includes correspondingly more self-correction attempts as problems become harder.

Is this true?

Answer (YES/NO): NO